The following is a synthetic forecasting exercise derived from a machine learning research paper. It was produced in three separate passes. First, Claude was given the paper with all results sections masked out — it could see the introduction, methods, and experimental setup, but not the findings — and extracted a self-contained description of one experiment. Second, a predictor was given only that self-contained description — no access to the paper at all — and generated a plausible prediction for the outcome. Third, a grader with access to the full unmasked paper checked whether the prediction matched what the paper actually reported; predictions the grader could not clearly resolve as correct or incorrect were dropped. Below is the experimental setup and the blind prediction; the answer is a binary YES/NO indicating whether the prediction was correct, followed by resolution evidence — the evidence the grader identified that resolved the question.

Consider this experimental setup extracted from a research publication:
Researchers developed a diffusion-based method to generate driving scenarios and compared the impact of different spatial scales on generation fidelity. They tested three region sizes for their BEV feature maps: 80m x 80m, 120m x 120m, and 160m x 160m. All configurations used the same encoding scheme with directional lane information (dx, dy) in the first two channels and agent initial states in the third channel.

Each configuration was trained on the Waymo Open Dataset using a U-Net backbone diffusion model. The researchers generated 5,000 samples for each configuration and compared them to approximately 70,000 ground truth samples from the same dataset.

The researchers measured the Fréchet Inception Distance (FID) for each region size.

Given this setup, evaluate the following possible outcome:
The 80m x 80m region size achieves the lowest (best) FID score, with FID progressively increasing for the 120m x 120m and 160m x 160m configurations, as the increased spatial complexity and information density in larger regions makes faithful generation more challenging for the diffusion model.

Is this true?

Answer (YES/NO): NO